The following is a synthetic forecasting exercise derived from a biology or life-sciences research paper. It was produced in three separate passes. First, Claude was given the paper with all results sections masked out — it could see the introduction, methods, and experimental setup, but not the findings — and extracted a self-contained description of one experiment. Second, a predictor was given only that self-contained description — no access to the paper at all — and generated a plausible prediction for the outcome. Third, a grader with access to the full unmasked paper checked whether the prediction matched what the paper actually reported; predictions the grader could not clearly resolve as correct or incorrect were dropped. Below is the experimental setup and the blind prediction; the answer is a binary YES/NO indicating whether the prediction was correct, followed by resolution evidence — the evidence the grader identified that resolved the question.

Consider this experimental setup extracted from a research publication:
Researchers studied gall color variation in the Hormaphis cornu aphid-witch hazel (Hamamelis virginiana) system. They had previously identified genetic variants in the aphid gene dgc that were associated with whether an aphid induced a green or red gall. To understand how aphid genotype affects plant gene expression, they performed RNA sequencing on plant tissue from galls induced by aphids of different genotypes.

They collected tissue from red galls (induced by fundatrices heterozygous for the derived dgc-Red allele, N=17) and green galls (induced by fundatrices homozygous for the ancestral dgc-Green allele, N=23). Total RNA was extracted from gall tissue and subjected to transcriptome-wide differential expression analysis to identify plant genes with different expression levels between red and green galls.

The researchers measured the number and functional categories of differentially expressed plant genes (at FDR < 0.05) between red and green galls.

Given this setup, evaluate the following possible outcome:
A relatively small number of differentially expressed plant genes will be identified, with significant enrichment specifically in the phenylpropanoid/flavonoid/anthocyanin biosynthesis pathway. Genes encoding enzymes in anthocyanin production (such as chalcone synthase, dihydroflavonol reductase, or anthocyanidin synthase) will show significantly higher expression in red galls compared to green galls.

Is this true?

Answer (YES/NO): YES